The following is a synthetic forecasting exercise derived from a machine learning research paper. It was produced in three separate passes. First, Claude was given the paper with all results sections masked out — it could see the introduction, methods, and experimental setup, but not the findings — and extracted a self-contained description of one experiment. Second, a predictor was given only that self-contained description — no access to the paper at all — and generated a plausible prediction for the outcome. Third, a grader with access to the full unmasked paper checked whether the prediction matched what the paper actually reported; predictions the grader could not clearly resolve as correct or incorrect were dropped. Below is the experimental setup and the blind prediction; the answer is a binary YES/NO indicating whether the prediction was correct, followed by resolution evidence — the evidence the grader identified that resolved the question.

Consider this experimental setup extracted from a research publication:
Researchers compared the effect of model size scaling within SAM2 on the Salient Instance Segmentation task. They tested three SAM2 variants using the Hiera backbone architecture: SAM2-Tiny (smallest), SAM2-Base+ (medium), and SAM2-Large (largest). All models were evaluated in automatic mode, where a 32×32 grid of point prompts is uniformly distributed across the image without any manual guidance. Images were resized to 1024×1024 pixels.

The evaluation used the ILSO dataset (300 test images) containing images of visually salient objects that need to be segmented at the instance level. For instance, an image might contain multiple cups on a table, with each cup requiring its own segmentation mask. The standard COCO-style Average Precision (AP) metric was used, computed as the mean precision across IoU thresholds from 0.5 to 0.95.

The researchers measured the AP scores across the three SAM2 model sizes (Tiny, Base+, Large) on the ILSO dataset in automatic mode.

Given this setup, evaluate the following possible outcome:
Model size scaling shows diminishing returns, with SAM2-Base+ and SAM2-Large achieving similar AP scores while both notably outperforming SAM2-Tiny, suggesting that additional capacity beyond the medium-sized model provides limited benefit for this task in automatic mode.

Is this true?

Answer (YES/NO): NO